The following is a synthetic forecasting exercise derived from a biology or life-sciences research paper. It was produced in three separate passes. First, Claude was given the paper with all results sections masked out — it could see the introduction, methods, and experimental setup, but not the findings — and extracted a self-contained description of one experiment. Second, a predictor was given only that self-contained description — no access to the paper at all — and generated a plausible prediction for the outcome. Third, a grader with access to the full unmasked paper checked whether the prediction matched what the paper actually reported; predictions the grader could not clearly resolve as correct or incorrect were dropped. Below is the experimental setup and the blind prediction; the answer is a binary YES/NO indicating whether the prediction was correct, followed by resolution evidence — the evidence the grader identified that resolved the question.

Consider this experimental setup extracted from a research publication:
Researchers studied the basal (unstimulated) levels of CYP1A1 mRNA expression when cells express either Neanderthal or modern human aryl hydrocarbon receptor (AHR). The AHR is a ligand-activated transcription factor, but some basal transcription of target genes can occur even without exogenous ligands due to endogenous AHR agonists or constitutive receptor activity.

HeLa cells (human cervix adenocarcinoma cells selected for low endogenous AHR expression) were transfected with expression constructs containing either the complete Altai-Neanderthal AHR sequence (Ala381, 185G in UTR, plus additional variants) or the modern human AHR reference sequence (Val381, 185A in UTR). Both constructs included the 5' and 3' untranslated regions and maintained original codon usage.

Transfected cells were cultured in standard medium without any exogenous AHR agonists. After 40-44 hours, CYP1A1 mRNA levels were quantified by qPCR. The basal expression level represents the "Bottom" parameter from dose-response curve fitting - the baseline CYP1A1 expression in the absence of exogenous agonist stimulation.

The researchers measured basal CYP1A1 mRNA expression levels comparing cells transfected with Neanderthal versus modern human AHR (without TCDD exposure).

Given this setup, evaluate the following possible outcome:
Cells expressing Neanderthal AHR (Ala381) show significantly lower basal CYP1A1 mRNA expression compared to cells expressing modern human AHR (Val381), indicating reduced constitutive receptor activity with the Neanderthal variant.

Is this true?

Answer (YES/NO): NO